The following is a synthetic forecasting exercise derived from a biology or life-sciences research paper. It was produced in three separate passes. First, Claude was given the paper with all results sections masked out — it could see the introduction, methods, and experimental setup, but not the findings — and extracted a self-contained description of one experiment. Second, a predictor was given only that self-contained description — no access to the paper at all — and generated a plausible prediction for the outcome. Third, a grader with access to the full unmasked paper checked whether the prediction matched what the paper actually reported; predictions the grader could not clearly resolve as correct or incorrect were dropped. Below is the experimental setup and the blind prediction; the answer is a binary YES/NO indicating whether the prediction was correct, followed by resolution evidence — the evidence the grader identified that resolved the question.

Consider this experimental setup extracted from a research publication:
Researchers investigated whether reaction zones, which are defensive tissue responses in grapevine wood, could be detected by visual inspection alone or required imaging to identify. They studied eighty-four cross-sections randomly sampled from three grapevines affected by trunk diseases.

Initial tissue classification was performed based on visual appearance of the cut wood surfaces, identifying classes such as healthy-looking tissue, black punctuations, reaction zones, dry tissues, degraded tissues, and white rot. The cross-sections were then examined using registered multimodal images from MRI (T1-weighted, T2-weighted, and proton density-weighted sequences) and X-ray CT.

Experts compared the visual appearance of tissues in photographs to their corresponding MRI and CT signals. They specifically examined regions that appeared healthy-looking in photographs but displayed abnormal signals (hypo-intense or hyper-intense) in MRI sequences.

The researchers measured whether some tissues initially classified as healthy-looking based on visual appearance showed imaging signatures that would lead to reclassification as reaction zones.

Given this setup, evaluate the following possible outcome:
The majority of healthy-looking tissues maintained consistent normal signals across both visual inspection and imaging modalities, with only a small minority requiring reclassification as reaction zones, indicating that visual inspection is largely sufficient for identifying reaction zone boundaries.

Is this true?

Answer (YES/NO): NO